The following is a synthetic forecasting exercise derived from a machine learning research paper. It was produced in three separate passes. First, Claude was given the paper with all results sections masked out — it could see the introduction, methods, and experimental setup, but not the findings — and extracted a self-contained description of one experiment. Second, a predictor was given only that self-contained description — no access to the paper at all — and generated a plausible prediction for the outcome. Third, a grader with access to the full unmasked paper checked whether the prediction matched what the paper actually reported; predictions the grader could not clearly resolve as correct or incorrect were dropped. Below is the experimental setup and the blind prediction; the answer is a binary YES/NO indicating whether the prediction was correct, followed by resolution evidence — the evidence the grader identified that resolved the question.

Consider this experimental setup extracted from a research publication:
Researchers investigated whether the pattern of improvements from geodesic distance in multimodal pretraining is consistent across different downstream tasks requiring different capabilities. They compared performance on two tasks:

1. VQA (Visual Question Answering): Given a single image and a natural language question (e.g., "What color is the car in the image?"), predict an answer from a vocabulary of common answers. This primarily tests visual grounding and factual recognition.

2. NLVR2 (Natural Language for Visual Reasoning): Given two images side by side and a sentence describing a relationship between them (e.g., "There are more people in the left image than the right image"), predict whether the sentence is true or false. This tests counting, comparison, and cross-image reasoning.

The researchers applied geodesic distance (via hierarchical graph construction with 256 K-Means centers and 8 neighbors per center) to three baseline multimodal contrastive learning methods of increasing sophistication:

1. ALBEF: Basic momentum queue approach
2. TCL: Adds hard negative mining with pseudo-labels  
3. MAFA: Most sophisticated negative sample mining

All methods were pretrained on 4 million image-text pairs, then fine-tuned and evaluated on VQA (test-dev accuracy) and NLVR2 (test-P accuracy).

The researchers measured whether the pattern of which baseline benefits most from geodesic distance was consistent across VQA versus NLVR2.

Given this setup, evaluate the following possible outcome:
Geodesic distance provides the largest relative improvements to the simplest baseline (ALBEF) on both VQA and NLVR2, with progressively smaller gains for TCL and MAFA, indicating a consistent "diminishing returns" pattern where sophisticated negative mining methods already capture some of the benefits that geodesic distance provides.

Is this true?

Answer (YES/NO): NO